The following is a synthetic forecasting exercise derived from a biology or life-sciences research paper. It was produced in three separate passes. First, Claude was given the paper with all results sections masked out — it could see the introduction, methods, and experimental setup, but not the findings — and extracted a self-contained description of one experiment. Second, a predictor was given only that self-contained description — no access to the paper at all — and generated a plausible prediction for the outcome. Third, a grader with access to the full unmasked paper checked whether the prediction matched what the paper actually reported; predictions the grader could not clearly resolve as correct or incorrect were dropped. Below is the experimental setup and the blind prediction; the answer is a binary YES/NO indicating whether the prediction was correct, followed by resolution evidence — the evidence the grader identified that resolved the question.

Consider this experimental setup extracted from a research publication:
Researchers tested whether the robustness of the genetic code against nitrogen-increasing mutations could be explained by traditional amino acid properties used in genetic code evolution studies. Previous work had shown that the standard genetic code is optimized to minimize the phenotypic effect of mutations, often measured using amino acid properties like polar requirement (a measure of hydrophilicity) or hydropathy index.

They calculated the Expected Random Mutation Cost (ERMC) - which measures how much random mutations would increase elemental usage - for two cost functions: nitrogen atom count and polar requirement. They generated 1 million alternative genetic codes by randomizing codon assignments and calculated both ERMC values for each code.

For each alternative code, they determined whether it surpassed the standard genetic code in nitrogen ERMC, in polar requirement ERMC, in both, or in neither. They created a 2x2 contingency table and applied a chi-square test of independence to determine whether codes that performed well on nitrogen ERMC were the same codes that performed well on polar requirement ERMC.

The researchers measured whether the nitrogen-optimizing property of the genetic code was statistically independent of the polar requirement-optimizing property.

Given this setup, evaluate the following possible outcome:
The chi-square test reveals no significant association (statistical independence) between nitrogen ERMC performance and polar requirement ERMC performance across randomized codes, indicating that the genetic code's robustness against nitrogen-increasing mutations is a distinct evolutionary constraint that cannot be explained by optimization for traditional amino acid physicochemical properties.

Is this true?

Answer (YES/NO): NO